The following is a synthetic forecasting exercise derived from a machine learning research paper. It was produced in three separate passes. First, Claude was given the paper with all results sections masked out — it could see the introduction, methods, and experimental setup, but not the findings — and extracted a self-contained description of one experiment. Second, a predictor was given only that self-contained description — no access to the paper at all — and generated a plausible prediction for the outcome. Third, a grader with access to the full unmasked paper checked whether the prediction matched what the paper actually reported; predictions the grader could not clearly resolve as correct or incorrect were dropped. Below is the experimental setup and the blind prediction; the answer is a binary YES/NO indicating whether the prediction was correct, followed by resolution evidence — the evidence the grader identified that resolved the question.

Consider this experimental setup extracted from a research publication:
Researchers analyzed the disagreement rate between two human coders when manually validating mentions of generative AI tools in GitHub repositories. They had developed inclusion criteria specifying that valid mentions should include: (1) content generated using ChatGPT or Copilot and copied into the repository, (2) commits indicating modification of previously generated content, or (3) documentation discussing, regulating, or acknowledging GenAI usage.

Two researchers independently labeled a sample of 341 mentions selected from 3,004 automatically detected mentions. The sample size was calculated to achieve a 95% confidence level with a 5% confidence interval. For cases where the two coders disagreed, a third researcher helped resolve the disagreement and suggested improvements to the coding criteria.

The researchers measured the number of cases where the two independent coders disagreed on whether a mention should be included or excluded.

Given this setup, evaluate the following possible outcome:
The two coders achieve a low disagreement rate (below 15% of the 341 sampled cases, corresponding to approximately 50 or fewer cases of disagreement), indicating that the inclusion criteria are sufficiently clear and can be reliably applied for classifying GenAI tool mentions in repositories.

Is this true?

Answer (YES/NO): YES